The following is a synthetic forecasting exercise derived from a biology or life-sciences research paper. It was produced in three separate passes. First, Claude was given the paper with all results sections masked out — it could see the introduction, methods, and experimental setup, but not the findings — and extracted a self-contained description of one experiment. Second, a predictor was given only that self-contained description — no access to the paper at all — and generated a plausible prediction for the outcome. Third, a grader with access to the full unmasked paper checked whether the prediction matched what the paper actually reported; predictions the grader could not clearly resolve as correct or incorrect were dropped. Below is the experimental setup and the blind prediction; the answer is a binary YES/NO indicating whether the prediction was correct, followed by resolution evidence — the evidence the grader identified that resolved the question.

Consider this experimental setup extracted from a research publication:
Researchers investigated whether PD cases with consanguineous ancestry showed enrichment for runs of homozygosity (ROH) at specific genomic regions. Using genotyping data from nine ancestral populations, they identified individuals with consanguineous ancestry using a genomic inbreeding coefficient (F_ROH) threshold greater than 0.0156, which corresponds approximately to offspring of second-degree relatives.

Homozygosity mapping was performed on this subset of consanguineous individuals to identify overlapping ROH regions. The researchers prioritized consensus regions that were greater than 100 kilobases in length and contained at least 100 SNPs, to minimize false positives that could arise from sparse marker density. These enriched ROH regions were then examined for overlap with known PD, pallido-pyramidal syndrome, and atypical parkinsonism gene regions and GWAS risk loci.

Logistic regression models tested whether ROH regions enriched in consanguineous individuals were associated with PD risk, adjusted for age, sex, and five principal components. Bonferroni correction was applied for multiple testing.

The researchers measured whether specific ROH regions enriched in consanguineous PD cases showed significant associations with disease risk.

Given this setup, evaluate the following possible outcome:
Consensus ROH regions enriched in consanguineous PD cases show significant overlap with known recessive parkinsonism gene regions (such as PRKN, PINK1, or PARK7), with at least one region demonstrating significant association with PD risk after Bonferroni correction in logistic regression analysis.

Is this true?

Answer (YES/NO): YES